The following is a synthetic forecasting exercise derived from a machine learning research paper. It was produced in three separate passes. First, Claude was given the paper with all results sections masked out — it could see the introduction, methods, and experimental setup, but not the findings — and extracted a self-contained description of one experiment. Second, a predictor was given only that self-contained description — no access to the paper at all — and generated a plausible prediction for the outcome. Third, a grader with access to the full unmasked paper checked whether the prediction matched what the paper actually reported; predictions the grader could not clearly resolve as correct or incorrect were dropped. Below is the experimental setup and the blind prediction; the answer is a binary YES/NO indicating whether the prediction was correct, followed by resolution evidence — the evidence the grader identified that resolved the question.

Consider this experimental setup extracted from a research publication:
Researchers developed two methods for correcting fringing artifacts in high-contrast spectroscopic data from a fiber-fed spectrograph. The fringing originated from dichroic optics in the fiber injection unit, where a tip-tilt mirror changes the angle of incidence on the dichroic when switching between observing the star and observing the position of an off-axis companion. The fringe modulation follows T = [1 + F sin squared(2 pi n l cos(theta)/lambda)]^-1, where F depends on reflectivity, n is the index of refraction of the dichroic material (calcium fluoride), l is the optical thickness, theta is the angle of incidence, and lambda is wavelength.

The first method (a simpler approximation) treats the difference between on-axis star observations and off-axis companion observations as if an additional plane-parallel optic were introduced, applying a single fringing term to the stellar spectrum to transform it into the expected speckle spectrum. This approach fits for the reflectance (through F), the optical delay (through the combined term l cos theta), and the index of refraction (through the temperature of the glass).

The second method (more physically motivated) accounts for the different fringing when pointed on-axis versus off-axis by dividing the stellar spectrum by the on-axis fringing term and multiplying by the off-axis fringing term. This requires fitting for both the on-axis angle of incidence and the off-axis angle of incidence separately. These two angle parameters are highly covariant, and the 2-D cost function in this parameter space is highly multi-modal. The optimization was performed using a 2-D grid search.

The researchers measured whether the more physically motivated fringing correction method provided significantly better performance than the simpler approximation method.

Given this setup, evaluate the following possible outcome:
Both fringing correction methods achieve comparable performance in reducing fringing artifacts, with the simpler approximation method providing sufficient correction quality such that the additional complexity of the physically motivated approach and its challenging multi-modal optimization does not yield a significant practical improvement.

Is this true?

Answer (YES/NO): YES